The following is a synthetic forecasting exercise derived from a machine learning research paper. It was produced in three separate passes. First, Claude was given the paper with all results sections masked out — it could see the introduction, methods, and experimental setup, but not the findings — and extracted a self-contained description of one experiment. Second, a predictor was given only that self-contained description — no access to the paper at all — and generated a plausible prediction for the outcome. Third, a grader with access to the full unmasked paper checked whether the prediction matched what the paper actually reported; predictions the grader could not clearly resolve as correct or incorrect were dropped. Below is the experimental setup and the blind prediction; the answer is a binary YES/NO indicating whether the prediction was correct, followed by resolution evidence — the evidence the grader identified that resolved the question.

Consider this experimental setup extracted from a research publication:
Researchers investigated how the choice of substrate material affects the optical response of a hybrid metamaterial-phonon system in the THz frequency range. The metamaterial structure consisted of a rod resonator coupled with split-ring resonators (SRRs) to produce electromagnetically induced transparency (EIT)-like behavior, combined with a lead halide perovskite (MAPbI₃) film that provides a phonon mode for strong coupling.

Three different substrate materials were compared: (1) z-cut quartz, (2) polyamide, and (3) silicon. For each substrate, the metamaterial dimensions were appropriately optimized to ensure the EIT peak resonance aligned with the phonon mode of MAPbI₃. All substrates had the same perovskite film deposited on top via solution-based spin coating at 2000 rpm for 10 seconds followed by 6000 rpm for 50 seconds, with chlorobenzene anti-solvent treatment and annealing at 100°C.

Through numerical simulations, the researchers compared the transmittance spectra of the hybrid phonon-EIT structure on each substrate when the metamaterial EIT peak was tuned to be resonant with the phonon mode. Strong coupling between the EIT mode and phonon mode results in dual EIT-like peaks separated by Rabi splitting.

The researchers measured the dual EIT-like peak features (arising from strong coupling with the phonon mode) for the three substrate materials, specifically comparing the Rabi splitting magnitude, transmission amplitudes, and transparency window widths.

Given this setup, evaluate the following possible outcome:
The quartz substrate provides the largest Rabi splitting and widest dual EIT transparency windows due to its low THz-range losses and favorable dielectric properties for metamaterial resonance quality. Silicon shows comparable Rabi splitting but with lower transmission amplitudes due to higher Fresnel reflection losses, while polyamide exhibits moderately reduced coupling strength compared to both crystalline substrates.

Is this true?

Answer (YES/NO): NO